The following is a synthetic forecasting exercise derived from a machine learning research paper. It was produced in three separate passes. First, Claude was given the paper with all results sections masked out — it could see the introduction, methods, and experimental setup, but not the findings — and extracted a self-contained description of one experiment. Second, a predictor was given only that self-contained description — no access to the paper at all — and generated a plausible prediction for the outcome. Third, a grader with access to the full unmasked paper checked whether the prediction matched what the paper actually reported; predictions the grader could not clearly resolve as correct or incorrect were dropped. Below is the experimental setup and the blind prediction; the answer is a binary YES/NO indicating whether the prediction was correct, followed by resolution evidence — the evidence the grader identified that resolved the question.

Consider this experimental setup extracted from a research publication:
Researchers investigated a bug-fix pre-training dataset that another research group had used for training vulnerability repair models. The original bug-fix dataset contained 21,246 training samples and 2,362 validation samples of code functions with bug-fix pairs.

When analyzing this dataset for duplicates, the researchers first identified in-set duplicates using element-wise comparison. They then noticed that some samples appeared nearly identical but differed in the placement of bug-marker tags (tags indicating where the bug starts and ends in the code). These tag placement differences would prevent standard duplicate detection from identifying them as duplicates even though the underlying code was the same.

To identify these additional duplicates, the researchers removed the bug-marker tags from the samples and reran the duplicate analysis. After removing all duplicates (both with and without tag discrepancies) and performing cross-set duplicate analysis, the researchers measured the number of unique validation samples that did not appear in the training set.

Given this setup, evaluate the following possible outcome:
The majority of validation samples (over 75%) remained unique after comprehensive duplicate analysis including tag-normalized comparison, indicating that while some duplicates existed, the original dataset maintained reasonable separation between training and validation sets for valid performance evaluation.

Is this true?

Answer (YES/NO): NO